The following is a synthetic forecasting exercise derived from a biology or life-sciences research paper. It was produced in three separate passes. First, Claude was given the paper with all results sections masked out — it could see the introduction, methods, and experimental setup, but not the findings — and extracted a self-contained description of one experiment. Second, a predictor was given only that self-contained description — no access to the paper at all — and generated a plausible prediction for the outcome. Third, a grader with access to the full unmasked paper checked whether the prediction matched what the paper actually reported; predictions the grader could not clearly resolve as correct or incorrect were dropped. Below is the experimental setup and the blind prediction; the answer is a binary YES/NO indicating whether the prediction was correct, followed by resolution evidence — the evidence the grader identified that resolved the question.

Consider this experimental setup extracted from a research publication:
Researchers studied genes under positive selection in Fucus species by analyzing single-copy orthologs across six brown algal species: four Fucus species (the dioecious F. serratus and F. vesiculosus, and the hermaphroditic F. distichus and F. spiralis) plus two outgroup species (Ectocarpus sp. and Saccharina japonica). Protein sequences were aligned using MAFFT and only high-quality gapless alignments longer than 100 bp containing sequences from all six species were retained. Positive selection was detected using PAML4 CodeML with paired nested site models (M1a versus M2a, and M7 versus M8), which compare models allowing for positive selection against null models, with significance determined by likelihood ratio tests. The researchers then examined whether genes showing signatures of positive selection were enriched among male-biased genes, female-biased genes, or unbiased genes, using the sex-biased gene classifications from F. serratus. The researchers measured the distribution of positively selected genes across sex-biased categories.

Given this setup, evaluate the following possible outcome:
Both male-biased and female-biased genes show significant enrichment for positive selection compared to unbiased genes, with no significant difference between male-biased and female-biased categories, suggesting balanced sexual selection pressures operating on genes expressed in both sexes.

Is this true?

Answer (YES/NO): NO